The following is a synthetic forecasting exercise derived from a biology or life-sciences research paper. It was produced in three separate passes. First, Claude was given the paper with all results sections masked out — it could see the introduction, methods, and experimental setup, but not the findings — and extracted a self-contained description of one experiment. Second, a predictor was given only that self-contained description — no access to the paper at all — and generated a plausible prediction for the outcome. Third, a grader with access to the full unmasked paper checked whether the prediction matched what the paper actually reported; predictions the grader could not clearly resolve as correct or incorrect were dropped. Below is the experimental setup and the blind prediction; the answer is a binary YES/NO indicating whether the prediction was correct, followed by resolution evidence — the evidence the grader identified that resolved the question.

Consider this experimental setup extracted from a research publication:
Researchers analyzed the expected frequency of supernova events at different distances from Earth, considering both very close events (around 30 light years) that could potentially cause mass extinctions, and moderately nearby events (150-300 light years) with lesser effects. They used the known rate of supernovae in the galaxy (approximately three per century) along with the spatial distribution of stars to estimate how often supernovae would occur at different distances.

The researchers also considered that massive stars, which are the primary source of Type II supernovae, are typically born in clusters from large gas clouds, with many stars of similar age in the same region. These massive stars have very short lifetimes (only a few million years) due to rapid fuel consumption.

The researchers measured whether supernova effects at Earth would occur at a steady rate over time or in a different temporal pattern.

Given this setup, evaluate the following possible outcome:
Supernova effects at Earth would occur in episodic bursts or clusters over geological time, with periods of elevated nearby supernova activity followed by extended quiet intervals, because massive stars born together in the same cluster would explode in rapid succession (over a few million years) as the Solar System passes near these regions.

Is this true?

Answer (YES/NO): YES